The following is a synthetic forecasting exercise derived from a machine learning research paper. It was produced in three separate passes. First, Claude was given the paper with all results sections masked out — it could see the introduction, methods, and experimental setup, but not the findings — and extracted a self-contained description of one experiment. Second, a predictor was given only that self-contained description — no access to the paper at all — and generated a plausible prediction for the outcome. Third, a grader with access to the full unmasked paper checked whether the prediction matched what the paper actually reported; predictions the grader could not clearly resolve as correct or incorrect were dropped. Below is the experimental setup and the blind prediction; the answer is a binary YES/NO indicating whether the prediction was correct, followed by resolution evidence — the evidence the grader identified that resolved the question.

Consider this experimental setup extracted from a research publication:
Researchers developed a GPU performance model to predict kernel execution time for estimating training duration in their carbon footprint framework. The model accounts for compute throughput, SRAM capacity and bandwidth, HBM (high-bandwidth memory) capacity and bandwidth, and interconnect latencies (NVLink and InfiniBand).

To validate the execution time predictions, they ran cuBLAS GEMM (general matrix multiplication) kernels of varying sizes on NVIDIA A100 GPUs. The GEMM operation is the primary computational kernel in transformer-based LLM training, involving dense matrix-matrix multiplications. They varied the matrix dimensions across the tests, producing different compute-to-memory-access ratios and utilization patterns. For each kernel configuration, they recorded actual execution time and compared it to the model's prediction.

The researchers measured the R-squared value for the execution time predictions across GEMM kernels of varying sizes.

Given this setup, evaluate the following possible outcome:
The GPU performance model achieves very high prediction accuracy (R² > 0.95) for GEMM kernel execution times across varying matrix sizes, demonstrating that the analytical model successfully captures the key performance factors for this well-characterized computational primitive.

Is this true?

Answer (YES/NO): YES